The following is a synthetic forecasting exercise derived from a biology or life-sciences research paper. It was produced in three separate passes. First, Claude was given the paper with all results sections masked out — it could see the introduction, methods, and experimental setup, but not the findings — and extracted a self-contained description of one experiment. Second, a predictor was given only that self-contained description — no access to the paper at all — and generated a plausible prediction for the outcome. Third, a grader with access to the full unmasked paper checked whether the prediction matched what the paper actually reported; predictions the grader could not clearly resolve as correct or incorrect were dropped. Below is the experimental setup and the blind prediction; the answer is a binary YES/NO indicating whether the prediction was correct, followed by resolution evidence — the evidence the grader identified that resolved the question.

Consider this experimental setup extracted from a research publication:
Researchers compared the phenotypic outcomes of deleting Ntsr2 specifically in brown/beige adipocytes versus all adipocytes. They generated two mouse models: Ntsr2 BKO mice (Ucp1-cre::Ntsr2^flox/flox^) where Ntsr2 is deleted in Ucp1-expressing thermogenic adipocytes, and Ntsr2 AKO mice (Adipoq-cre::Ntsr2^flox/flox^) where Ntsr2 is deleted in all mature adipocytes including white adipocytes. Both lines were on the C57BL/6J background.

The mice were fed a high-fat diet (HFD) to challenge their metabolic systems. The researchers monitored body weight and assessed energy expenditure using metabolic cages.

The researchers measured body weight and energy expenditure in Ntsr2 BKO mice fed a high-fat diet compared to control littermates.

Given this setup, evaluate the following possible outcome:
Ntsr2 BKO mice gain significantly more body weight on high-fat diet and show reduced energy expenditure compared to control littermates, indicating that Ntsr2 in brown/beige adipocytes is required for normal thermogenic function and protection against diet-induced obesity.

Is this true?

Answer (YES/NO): NO